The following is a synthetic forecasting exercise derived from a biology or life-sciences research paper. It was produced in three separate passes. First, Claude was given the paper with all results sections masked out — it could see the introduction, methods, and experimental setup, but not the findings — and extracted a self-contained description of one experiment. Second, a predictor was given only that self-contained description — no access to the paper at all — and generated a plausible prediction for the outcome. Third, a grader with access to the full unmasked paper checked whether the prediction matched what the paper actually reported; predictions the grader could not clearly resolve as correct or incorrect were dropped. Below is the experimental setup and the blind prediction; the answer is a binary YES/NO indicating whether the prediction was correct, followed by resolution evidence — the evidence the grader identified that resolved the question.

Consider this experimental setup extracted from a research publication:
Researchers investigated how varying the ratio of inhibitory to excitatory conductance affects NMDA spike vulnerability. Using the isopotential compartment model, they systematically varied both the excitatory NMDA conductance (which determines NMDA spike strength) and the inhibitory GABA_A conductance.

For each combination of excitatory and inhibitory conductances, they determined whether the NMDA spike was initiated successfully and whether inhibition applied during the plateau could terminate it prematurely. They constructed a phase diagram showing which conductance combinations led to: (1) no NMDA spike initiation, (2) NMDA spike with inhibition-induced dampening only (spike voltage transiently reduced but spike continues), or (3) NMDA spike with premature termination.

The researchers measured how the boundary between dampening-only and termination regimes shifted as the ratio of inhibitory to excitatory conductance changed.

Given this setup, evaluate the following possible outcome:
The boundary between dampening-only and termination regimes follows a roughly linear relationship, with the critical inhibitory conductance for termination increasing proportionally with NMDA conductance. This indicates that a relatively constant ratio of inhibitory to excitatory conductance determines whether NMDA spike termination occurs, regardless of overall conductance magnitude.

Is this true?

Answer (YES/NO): YES